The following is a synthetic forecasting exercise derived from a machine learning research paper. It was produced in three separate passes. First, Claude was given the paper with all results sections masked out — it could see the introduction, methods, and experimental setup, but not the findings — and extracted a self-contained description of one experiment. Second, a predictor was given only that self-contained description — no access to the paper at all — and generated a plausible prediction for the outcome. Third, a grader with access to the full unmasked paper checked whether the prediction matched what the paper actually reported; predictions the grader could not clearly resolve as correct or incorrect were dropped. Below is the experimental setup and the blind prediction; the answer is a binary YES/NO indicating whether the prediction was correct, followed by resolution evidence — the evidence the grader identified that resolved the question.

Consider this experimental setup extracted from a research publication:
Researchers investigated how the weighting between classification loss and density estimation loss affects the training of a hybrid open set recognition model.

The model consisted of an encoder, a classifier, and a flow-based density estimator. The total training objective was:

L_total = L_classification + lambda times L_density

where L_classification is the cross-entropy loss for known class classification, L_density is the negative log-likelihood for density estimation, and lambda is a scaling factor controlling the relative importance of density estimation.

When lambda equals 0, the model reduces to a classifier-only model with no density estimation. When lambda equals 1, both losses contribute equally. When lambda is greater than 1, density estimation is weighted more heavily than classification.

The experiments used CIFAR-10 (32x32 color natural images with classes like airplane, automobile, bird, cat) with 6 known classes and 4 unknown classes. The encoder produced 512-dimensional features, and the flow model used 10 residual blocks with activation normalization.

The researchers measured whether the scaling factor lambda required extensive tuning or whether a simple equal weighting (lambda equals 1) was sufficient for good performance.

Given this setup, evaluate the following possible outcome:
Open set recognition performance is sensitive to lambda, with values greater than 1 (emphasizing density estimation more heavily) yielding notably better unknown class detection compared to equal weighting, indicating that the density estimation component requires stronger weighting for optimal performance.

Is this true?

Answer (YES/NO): NO